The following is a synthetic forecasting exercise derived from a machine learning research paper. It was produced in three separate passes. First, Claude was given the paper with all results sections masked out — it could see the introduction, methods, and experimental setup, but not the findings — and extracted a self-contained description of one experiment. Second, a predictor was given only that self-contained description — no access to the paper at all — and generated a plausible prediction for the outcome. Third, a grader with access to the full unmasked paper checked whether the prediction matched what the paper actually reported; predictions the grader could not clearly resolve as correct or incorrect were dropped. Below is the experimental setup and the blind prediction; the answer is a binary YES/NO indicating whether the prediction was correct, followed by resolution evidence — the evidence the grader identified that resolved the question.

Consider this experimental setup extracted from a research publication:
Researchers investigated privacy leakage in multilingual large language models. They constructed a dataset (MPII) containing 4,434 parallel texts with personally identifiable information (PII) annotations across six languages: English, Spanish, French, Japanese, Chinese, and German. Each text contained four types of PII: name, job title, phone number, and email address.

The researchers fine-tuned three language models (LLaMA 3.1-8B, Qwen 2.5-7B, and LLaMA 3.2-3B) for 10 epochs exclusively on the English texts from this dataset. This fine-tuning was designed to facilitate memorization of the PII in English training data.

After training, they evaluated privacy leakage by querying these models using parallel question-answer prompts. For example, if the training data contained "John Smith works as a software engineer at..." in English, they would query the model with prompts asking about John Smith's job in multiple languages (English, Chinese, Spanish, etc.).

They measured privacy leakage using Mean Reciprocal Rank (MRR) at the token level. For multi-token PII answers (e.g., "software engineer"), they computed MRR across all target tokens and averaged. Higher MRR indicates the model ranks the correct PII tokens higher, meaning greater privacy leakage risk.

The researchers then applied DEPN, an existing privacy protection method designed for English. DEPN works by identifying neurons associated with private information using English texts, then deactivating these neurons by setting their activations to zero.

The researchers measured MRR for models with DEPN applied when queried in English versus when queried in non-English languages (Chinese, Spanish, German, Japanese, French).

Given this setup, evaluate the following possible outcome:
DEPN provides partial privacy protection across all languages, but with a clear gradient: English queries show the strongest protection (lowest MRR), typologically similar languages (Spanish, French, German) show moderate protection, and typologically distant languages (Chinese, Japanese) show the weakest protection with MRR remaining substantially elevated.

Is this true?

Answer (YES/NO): NO